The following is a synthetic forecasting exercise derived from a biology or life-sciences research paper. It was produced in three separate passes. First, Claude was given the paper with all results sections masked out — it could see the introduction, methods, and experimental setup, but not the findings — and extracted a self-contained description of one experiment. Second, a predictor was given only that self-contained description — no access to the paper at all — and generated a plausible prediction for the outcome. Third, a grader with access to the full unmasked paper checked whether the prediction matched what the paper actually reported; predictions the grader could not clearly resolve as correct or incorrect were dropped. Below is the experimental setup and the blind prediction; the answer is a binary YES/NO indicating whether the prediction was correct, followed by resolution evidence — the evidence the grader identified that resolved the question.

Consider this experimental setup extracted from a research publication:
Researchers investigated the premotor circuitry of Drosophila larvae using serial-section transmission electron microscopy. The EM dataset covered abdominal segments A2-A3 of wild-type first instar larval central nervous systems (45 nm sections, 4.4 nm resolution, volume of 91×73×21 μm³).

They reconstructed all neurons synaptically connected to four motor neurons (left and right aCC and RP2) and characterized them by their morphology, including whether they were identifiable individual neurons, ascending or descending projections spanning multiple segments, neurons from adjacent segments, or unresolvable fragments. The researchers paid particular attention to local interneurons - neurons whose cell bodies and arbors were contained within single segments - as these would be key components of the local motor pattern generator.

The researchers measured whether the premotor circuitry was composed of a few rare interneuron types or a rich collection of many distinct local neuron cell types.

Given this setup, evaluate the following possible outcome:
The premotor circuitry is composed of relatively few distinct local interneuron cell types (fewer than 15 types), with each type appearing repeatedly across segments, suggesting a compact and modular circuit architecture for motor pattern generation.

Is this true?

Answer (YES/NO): NO